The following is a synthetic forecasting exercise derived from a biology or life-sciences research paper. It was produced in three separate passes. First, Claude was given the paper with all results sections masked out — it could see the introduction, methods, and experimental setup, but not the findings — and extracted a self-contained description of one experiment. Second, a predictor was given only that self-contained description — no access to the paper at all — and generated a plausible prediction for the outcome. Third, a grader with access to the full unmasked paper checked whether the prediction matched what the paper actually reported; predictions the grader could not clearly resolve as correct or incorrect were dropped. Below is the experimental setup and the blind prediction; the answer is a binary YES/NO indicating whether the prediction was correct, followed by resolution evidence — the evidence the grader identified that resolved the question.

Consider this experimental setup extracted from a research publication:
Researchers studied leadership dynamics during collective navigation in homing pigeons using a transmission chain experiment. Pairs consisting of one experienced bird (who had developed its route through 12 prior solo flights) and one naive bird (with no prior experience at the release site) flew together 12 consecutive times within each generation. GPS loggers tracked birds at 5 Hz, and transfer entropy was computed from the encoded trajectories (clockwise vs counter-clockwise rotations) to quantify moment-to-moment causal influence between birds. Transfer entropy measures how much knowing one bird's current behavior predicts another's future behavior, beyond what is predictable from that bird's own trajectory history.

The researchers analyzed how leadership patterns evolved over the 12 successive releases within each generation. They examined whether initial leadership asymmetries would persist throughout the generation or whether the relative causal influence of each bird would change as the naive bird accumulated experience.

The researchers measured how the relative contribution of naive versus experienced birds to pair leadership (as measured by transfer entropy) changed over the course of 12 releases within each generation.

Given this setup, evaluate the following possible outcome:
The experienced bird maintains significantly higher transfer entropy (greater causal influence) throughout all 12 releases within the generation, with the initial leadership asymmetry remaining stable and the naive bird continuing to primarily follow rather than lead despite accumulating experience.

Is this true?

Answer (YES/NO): NO